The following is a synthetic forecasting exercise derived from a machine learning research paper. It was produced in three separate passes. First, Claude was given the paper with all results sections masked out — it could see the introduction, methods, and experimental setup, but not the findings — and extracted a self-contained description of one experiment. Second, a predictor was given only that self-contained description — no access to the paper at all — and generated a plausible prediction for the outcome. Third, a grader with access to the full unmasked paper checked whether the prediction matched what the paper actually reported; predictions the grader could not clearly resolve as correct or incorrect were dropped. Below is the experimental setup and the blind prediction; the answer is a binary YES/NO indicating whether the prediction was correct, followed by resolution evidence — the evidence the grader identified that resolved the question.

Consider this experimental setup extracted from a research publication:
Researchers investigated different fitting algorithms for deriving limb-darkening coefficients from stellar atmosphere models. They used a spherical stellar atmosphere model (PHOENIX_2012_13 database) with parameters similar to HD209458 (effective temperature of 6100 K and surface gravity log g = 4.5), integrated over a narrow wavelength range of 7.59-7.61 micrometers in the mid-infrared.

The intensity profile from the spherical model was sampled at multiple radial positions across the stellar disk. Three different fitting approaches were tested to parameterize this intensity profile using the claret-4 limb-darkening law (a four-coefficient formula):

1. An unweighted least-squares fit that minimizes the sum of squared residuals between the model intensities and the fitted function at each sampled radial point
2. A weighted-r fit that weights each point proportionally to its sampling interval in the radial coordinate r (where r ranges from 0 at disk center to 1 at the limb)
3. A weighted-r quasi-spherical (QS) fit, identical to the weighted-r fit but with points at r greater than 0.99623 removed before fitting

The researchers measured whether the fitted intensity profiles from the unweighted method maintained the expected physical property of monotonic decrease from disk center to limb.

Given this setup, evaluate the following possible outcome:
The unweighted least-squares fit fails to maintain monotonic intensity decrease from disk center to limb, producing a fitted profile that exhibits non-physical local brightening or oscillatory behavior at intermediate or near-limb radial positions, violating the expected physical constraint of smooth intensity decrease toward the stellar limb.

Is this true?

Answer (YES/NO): YES